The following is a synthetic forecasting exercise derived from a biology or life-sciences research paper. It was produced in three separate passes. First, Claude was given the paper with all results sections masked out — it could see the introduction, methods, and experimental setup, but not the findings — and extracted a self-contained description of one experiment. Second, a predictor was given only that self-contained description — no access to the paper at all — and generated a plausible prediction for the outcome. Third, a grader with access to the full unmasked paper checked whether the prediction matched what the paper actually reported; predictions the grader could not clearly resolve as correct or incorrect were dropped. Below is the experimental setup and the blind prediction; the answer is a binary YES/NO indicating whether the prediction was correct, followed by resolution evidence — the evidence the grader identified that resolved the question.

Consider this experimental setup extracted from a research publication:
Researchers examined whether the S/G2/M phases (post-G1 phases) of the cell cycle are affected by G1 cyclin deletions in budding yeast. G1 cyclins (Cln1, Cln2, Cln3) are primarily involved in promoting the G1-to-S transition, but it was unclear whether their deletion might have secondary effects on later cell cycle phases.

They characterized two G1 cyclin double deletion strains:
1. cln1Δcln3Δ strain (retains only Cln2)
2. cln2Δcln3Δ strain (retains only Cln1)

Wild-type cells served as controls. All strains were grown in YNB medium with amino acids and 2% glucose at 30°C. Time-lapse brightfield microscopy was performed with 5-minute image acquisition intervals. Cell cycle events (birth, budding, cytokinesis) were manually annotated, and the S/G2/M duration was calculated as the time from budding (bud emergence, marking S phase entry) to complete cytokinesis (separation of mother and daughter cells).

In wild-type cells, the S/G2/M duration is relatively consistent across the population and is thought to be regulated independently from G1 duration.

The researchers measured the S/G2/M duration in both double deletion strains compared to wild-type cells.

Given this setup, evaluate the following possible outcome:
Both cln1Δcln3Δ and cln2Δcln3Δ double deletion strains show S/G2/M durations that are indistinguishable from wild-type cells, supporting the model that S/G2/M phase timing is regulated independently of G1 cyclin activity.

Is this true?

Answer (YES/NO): NO